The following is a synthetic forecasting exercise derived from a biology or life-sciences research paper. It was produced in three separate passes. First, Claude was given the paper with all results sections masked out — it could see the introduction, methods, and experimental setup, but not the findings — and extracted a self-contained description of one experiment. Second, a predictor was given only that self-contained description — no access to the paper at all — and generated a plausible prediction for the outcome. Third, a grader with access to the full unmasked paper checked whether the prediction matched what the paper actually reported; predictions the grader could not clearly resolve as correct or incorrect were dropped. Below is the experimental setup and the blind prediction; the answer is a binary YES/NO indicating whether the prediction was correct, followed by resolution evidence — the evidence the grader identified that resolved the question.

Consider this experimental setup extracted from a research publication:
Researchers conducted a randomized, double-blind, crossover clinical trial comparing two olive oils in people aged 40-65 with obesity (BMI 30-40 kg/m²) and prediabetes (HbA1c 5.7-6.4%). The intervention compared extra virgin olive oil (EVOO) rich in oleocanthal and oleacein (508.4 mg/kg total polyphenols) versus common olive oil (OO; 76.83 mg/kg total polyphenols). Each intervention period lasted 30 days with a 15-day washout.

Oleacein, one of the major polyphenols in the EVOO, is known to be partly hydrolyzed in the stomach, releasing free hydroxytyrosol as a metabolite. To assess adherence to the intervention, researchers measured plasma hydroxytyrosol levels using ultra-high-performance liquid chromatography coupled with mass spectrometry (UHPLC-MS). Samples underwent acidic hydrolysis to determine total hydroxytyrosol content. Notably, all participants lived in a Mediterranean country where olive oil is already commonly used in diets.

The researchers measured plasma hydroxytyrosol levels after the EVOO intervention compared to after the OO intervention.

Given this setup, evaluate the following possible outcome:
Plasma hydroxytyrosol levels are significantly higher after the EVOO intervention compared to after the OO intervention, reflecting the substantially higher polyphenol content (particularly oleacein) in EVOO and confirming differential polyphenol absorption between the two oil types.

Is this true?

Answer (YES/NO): NO